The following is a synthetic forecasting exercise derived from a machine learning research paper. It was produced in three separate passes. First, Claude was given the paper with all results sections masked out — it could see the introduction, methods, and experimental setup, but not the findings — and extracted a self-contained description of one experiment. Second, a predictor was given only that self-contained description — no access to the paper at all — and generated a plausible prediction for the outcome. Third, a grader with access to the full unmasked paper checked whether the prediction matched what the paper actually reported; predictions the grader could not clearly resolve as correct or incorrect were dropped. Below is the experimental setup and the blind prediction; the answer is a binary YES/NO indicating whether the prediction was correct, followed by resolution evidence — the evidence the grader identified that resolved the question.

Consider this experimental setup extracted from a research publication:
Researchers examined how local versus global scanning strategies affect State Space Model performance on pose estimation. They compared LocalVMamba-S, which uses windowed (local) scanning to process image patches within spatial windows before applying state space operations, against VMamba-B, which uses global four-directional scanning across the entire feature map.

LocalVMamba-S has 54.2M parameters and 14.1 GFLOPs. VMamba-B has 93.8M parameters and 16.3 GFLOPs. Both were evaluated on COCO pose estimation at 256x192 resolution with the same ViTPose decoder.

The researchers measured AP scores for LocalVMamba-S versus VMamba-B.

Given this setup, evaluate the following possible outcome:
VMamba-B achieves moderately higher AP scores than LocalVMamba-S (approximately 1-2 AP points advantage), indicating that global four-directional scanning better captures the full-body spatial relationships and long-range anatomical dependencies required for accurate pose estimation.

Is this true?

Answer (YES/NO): NO